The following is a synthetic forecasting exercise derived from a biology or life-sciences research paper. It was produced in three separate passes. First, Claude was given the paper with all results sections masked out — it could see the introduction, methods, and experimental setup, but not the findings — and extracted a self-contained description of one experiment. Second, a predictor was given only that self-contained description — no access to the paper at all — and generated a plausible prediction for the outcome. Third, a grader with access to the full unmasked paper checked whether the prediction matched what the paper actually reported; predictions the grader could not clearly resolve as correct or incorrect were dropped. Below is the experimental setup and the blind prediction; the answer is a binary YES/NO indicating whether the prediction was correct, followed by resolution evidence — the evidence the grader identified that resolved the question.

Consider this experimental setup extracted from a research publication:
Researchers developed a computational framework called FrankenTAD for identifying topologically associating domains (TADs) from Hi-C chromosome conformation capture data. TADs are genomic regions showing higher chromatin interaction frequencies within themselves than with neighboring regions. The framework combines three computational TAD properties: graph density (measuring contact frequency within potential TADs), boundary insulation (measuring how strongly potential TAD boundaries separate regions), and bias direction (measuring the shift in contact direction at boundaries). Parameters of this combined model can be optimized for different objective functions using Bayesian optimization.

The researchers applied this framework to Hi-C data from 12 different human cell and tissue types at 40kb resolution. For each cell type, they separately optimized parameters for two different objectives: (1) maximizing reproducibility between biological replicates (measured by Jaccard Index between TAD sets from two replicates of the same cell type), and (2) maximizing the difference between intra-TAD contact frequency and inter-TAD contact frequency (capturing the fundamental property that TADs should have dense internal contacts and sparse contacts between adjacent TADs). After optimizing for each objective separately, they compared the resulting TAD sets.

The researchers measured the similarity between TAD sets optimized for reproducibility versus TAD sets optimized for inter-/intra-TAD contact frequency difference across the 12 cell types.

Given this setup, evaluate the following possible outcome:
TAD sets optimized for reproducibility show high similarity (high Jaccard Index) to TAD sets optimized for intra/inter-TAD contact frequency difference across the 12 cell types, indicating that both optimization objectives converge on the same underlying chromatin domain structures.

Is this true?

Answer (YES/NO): YES